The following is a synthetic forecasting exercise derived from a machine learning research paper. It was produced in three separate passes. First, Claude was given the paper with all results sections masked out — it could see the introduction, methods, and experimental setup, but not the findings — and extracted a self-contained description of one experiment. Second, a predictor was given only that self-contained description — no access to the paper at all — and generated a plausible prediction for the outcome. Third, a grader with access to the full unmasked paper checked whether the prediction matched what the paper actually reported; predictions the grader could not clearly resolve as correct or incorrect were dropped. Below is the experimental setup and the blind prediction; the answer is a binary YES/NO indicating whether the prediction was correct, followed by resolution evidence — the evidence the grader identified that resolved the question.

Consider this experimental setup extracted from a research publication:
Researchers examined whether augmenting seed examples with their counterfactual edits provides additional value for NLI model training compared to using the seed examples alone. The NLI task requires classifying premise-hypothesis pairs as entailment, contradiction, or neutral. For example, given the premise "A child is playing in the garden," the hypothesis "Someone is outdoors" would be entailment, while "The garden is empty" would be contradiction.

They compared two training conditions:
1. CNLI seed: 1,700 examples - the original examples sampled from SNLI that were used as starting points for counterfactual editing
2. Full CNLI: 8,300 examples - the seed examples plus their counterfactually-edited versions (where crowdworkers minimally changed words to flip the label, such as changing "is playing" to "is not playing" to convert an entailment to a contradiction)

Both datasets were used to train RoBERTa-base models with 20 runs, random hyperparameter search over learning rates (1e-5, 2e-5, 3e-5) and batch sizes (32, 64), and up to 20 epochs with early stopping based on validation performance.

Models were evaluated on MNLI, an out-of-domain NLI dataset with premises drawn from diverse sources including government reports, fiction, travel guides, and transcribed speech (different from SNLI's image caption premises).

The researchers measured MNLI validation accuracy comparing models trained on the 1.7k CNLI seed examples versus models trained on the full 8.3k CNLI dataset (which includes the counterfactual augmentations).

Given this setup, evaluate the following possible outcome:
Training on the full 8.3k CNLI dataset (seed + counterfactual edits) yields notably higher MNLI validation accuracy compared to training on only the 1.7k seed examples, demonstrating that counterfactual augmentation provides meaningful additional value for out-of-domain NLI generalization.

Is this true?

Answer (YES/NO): NO